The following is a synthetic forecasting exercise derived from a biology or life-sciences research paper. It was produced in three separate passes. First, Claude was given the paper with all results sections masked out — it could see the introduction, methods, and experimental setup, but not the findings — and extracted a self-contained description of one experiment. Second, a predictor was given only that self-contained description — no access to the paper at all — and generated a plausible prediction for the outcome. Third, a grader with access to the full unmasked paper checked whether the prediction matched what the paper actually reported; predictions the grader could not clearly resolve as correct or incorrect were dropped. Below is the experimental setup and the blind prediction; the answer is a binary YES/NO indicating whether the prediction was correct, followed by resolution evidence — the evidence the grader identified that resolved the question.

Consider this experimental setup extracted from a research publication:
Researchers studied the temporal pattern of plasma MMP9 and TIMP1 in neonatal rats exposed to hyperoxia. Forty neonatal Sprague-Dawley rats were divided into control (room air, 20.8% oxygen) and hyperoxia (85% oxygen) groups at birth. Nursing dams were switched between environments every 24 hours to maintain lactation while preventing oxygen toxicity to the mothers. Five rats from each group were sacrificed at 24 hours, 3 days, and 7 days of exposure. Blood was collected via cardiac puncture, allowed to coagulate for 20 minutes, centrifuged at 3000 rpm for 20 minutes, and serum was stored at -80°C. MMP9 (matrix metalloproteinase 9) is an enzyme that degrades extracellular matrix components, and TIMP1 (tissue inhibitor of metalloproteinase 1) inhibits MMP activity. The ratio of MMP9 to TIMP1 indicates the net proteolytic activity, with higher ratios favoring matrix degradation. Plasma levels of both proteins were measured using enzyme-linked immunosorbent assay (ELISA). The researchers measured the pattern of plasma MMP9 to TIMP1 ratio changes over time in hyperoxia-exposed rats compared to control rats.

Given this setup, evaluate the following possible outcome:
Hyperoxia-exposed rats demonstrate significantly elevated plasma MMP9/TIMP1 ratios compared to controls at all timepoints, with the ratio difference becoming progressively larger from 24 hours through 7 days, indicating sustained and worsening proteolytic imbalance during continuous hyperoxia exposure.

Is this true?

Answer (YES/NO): NO